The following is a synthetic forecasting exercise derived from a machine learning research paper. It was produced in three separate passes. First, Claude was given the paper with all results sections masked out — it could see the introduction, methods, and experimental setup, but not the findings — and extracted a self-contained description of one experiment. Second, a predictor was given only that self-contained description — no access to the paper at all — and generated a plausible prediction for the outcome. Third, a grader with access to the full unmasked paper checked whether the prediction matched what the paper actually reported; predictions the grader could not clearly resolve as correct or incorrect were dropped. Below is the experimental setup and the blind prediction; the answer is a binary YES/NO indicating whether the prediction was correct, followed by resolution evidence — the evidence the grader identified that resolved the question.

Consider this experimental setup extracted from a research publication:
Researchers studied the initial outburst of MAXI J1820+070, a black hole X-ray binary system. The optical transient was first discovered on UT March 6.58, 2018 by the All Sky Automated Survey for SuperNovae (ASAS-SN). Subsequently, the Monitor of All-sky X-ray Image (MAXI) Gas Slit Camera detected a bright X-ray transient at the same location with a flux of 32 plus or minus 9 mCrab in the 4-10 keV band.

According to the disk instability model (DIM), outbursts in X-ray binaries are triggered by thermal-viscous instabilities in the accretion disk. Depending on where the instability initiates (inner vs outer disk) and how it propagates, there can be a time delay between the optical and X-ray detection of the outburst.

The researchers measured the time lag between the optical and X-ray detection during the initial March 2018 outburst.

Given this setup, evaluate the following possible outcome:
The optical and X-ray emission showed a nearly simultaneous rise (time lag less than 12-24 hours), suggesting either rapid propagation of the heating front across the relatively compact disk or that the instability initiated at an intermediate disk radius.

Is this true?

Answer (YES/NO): NO